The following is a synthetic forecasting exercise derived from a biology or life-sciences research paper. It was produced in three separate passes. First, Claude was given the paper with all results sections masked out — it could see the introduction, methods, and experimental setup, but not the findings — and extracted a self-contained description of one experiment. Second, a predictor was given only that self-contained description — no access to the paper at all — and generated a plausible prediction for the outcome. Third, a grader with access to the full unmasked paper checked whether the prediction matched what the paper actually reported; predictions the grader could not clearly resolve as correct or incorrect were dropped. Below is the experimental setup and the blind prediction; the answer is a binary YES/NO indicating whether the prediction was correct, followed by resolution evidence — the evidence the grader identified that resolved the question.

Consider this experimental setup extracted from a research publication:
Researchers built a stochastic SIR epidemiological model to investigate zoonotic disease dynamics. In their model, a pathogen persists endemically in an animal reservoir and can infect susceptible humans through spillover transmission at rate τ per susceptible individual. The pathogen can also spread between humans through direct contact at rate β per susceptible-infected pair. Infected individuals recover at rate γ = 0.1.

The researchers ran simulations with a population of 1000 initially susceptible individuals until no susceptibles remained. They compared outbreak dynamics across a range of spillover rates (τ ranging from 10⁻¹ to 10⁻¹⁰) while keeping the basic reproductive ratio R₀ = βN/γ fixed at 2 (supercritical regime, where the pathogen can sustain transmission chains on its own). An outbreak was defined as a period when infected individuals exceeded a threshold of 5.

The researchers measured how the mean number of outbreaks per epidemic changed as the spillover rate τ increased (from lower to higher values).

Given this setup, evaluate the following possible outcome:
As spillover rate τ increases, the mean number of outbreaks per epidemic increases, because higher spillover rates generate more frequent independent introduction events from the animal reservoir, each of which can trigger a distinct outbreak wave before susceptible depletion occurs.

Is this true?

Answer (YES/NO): NO